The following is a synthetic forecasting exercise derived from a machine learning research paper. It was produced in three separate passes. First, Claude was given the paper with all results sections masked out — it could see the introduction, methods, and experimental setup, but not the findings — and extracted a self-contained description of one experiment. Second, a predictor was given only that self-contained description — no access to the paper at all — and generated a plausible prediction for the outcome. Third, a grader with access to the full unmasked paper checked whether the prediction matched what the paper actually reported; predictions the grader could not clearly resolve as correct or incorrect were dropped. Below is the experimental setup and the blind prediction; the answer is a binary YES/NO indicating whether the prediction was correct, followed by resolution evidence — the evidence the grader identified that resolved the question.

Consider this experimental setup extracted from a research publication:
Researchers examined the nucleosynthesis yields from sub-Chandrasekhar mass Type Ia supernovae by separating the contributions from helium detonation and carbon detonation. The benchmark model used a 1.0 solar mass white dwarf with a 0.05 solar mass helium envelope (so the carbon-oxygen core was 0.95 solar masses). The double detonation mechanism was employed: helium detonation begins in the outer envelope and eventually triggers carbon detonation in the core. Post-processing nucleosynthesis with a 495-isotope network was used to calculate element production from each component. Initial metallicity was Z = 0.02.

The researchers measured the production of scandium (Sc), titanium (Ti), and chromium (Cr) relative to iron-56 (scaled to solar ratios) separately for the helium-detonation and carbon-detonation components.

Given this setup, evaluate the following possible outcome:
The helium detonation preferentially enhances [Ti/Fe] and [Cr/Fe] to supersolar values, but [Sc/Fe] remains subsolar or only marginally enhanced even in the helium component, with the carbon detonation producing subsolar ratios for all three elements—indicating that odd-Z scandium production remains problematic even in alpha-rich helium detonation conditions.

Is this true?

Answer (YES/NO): YES